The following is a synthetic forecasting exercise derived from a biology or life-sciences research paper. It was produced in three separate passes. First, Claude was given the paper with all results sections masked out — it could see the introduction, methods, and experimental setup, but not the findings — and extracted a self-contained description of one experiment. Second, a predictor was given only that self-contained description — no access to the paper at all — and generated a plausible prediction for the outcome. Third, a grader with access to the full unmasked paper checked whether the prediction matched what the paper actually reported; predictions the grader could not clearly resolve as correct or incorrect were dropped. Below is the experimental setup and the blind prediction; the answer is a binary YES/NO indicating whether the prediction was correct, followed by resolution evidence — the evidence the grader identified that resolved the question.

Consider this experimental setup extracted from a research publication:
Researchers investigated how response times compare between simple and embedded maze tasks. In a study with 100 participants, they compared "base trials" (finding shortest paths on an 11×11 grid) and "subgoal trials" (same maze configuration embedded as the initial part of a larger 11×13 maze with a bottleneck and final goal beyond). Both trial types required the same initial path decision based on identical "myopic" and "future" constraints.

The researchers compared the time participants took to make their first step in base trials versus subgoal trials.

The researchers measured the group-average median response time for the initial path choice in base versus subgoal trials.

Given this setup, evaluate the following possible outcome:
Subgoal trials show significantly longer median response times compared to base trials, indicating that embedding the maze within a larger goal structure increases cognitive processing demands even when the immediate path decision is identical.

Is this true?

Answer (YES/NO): YES